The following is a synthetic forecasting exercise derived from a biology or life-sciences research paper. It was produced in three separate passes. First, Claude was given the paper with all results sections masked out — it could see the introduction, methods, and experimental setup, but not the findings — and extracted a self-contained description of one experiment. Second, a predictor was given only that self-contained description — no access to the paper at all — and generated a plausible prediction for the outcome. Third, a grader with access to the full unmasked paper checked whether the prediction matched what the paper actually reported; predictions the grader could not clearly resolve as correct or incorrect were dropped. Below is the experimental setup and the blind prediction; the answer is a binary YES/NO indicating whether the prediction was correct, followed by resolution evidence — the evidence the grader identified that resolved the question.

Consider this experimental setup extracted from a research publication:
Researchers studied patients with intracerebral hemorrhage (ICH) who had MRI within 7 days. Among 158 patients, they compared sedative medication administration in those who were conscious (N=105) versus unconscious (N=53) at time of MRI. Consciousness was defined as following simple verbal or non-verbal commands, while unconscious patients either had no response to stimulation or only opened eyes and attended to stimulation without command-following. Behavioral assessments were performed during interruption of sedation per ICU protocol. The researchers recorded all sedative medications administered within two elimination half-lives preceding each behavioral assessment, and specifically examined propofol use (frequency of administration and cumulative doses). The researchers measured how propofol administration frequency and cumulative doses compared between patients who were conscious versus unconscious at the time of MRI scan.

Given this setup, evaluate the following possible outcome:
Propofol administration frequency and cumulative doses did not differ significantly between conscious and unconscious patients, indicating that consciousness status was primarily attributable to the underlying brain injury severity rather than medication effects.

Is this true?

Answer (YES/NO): NO